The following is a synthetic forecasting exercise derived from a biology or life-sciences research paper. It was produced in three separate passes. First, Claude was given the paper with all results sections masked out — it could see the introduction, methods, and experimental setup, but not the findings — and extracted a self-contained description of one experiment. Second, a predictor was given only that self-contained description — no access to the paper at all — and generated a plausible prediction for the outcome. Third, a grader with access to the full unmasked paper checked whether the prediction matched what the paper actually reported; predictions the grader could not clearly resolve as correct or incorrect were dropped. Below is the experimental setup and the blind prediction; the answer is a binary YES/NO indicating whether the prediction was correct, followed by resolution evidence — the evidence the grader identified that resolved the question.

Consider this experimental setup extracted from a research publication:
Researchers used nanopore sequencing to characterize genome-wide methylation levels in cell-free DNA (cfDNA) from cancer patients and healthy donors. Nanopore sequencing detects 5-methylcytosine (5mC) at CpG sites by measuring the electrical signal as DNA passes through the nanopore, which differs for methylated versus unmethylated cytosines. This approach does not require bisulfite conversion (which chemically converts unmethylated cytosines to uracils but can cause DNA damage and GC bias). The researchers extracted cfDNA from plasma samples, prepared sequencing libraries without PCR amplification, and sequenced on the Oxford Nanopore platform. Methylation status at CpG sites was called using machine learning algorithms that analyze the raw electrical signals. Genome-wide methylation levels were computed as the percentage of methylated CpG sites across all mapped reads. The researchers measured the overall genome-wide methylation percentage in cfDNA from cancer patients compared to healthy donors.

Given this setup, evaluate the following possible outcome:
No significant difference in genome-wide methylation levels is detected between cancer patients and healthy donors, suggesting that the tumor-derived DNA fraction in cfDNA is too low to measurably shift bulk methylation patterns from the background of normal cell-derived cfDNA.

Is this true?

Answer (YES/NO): NO